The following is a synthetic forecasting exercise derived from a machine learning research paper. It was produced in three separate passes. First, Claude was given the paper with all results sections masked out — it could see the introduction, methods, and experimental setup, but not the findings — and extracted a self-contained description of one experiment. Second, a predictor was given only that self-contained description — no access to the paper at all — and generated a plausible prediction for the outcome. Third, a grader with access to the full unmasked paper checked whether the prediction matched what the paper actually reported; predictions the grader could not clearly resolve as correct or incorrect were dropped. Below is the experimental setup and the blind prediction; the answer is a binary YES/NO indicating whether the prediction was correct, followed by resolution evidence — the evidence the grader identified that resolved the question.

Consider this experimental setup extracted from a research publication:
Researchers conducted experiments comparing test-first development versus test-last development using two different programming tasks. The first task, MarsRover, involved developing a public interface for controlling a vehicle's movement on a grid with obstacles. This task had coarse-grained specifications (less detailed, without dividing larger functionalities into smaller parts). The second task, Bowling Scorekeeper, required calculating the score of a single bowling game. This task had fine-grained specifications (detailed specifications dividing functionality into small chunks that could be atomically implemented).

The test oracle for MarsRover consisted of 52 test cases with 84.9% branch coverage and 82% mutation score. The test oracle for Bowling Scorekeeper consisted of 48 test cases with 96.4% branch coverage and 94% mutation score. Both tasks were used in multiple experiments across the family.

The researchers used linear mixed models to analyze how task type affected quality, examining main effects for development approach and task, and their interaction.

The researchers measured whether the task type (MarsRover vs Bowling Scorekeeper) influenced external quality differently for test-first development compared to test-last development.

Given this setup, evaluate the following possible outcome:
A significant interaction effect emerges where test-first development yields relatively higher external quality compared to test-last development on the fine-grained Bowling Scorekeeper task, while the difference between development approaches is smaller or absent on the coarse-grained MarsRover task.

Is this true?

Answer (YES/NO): NO